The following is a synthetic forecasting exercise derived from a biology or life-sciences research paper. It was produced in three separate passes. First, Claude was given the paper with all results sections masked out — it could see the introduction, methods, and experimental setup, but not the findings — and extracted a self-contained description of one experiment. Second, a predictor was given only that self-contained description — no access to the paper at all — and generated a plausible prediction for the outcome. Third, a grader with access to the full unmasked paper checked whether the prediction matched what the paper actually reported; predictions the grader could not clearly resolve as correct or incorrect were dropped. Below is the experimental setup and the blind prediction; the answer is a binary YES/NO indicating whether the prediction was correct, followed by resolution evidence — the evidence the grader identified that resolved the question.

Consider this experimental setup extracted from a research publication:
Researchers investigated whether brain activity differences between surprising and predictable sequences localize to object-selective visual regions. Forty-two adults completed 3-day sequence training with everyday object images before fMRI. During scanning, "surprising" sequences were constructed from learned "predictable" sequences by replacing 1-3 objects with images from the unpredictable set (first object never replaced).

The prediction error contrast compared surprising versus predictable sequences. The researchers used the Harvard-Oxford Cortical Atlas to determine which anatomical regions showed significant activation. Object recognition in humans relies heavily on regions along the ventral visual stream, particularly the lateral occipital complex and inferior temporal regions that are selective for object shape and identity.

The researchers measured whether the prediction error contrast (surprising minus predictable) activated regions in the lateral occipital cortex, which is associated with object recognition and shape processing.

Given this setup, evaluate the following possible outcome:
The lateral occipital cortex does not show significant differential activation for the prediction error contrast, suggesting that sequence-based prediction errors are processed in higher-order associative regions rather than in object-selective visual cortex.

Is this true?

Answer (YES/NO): NO